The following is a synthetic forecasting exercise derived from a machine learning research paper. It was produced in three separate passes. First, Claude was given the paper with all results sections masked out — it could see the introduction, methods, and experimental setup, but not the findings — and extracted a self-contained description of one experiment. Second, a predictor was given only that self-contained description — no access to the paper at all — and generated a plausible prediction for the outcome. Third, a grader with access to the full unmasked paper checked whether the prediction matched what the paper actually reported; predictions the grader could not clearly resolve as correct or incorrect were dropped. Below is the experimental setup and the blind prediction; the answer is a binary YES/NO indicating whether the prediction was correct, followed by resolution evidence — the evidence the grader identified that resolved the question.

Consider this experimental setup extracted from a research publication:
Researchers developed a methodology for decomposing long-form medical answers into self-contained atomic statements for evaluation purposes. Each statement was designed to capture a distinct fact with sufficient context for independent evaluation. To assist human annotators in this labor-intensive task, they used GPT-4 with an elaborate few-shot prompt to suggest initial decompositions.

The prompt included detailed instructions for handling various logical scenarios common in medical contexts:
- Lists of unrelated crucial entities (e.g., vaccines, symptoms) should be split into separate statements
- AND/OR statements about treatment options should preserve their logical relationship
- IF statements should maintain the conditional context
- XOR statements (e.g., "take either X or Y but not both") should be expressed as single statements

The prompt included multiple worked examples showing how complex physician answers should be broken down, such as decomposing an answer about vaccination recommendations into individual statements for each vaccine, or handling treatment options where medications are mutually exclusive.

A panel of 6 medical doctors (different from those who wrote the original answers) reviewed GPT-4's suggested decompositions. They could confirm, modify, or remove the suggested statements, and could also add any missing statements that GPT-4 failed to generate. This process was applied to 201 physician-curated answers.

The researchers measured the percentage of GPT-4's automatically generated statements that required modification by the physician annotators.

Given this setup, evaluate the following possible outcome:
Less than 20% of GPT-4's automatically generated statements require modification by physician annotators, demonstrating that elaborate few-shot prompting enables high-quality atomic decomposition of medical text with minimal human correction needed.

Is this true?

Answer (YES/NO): YES